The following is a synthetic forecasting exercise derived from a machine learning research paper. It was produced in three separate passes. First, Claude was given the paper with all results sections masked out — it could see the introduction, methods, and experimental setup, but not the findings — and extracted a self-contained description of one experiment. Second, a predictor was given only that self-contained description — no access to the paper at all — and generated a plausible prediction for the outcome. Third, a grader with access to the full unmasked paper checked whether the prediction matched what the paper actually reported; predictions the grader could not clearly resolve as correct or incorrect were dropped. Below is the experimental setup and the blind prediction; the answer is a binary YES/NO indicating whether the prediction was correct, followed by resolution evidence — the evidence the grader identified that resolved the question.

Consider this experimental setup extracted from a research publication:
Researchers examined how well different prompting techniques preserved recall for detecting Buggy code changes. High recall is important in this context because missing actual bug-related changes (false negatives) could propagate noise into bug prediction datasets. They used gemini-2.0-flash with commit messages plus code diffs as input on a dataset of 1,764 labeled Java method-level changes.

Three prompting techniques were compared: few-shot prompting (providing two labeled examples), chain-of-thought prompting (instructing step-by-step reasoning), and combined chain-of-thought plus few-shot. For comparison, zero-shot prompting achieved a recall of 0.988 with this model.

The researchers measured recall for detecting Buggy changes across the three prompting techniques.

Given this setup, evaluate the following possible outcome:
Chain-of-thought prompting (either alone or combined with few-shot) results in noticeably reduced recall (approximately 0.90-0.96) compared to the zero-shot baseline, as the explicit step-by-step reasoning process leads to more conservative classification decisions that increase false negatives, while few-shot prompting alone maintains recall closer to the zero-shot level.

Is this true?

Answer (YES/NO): NO